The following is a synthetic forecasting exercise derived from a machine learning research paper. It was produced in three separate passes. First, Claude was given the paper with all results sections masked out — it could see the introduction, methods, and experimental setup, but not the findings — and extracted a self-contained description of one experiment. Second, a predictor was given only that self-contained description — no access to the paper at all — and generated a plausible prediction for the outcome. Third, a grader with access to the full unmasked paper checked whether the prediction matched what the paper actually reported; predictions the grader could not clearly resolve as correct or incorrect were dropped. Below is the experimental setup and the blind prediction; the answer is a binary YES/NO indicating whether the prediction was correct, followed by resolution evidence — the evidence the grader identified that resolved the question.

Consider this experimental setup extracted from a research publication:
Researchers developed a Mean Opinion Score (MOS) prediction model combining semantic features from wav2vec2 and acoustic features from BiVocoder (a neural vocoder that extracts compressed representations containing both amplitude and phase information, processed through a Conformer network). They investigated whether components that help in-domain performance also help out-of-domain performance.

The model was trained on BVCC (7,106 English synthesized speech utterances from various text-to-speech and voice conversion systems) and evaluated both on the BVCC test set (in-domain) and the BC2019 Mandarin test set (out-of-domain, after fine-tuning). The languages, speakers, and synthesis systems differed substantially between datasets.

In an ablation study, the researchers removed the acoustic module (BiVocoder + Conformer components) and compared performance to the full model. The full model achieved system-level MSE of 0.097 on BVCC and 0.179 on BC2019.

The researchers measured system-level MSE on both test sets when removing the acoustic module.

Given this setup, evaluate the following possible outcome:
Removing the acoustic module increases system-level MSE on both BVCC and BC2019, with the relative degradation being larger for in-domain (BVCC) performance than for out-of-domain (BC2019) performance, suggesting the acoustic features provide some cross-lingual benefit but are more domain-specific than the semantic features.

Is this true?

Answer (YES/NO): NO